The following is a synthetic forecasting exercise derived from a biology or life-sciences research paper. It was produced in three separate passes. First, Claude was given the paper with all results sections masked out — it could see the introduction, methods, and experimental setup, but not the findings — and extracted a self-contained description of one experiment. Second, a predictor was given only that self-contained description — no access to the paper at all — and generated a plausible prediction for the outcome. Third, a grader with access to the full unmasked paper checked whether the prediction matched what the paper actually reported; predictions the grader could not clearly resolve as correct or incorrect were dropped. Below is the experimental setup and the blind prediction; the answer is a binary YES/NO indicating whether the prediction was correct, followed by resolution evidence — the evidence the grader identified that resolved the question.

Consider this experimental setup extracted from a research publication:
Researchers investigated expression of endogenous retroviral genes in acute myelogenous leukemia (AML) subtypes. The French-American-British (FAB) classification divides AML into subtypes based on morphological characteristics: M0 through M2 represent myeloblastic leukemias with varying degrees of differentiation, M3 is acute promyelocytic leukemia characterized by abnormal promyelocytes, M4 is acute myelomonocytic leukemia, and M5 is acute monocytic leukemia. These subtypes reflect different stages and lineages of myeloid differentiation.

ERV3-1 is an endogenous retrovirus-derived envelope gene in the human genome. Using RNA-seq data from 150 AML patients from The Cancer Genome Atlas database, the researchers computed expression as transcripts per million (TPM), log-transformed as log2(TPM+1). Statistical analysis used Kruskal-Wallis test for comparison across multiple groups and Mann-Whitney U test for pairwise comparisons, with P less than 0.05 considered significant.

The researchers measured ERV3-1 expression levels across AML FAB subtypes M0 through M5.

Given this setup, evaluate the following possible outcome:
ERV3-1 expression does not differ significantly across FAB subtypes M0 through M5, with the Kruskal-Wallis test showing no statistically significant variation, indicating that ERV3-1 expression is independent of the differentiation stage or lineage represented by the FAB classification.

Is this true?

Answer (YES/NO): NO